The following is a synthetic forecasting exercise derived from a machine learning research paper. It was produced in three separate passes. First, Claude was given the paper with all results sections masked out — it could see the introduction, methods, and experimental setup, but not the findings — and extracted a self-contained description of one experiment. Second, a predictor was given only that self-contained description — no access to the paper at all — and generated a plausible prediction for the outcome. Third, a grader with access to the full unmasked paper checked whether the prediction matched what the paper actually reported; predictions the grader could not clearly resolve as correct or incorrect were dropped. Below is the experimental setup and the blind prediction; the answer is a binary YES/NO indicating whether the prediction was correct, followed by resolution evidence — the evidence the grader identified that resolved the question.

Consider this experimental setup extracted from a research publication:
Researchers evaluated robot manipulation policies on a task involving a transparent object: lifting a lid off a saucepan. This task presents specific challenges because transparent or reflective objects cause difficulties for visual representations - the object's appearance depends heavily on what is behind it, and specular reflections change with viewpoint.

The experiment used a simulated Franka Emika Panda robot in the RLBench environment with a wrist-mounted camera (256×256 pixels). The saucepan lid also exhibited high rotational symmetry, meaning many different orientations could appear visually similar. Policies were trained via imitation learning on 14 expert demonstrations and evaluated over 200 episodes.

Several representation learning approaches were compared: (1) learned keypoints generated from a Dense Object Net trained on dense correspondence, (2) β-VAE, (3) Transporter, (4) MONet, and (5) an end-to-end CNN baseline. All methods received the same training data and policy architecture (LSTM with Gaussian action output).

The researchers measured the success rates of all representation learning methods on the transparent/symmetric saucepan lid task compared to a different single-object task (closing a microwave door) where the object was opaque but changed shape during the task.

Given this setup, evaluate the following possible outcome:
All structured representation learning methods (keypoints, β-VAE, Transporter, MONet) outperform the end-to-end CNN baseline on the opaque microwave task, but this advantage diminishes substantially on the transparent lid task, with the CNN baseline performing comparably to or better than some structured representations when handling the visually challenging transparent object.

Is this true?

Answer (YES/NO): NO